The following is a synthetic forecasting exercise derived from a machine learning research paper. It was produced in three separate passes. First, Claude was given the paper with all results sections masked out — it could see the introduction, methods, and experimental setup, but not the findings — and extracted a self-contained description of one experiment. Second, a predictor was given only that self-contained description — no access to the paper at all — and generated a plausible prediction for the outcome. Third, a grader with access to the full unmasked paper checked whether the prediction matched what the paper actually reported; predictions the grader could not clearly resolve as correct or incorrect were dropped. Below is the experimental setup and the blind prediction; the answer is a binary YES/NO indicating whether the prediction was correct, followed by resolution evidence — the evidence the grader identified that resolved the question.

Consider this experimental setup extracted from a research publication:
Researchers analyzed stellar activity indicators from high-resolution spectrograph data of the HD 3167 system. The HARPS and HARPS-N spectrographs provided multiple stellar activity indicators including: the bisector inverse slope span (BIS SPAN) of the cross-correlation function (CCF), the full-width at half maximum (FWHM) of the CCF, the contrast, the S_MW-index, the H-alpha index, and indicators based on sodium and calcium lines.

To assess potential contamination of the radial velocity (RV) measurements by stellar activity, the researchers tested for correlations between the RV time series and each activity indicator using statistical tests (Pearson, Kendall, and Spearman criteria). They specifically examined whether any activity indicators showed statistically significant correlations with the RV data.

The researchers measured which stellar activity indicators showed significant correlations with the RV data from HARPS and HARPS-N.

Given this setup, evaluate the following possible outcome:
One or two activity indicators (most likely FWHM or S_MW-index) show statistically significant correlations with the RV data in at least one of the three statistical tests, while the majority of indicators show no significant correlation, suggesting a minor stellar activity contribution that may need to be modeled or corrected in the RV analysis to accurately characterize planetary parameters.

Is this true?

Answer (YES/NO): NO